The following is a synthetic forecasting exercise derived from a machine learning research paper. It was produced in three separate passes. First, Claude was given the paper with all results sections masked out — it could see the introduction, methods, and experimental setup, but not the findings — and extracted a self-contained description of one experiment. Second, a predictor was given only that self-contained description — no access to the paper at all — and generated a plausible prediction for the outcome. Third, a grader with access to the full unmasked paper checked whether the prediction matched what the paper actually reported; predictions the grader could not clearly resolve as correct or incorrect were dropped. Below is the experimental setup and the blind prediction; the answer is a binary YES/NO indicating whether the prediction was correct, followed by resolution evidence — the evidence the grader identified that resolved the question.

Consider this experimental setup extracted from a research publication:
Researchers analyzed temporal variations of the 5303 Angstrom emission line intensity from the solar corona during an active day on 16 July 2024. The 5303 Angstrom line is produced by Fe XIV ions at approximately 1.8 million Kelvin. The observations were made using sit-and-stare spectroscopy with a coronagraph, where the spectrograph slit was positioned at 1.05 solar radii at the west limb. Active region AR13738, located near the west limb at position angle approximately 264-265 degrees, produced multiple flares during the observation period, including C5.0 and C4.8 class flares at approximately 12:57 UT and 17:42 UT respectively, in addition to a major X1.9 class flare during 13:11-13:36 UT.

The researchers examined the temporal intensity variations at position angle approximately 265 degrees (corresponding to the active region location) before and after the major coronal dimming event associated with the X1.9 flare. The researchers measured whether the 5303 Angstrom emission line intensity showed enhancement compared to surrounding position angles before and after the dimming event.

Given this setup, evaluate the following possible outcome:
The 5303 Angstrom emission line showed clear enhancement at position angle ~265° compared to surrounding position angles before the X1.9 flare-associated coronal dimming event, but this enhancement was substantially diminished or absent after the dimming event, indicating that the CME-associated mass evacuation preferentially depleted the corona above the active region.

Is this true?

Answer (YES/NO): NO